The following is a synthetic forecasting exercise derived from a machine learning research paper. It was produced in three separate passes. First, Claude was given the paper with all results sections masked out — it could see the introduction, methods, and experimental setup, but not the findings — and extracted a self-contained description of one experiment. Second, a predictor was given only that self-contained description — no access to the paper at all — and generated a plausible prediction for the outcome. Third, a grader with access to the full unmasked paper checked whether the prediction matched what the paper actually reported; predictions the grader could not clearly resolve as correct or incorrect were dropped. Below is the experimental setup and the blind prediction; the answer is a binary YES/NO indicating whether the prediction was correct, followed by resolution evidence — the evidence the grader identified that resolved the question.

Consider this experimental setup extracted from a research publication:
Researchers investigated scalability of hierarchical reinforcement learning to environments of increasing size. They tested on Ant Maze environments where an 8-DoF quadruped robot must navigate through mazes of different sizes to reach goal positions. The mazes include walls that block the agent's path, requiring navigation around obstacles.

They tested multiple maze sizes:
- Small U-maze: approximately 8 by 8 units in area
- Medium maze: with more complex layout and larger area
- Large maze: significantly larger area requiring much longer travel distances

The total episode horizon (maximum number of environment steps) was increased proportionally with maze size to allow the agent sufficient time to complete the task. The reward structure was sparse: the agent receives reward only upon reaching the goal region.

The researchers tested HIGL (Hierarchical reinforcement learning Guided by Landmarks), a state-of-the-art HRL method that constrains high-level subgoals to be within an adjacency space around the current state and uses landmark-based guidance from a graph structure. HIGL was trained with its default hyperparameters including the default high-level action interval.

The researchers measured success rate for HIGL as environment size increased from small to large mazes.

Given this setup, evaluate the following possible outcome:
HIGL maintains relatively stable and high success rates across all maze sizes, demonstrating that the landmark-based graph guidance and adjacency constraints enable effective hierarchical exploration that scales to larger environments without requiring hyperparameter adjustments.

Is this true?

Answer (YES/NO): NO